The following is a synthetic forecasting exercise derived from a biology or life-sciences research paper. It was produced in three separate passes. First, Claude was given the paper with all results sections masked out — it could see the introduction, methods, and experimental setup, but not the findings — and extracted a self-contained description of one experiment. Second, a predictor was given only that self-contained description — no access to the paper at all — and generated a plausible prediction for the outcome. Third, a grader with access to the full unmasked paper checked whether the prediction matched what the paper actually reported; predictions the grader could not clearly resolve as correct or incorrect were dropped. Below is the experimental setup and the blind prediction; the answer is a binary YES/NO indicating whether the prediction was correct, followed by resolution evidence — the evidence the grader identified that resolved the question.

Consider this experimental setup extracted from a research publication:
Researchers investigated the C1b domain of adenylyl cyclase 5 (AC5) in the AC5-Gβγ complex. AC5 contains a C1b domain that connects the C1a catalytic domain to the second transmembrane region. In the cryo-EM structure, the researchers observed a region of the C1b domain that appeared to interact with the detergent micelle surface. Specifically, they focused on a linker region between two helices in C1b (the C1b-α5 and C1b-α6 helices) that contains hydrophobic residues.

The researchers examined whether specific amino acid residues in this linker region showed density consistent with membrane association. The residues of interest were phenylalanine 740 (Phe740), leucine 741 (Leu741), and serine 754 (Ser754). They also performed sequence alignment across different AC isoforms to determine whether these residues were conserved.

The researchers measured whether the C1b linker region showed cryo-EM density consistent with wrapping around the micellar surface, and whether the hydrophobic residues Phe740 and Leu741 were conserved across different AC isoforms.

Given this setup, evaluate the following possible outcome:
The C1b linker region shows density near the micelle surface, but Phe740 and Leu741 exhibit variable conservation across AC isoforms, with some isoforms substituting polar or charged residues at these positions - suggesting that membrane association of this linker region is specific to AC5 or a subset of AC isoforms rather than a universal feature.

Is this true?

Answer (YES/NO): NO